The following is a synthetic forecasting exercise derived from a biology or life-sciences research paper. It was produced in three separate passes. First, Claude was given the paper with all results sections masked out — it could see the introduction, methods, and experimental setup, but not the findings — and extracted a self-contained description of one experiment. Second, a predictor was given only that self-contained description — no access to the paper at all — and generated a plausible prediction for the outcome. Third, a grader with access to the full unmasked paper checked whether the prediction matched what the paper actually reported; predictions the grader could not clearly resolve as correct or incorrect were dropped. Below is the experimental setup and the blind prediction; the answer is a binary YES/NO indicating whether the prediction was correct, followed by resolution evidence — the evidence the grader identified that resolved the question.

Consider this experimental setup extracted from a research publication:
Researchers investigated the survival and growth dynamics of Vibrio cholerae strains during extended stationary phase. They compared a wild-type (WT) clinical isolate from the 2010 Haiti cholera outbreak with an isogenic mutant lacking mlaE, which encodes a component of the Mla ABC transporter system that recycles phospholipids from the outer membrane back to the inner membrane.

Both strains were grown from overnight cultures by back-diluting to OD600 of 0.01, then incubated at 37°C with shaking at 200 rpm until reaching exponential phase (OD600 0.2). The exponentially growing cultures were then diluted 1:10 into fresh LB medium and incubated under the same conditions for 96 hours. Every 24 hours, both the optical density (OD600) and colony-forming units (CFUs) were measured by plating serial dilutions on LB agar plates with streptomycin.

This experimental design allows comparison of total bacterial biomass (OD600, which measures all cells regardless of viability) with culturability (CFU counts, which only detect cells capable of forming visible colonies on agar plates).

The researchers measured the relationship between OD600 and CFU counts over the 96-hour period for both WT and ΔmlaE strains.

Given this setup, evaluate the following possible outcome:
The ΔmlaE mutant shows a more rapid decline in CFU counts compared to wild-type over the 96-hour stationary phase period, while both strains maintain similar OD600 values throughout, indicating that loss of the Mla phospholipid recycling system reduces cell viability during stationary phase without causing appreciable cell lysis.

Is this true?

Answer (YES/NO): NO